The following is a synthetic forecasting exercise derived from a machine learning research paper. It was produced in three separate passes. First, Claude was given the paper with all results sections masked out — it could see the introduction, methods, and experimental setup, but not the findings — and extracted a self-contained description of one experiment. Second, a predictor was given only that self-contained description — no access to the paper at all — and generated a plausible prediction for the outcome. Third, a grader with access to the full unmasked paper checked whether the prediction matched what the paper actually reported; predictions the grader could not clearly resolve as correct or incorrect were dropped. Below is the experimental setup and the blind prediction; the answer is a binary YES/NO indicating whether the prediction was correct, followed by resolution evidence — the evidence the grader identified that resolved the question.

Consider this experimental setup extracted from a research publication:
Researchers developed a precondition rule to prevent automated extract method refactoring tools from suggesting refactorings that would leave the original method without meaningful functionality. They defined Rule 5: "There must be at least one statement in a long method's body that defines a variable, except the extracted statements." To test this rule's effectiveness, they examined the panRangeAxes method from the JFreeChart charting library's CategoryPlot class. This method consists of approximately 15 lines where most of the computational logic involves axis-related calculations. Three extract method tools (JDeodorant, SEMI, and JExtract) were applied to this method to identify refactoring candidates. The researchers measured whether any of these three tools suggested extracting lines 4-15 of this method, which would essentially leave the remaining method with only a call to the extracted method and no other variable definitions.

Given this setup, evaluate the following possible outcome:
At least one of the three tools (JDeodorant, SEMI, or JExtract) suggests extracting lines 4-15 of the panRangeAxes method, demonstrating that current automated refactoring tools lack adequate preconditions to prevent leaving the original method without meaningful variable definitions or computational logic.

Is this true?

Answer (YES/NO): YES